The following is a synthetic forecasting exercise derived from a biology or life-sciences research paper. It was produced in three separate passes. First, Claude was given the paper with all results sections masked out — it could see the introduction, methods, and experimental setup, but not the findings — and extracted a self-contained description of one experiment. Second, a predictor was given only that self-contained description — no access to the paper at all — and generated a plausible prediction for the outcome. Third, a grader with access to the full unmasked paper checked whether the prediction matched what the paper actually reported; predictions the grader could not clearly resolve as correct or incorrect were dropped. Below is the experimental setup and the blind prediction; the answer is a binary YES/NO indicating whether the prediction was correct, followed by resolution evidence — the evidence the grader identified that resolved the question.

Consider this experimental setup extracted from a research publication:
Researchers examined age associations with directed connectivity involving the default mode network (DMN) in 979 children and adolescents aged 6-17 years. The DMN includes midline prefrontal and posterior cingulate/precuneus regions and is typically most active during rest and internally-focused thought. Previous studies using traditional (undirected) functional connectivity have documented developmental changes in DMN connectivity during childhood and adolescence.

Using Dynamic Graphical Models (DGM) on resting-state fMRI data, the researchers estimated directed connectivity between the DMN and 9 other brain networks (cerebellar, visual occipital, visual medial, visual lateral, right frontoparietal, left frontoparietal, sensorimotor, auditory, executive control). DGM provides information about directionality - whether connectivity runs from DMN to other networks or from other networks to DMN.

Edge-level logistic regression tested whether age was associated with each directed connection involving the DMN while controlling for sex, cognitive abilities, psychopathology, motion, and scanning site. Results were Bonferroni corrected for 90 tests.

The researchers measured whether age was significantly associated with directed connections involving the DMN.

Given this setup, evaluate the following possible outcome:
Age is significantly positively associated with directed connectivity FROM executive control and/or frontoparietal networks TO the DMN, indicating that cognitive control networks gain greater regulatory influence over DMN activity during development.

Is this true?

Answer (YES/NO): NO